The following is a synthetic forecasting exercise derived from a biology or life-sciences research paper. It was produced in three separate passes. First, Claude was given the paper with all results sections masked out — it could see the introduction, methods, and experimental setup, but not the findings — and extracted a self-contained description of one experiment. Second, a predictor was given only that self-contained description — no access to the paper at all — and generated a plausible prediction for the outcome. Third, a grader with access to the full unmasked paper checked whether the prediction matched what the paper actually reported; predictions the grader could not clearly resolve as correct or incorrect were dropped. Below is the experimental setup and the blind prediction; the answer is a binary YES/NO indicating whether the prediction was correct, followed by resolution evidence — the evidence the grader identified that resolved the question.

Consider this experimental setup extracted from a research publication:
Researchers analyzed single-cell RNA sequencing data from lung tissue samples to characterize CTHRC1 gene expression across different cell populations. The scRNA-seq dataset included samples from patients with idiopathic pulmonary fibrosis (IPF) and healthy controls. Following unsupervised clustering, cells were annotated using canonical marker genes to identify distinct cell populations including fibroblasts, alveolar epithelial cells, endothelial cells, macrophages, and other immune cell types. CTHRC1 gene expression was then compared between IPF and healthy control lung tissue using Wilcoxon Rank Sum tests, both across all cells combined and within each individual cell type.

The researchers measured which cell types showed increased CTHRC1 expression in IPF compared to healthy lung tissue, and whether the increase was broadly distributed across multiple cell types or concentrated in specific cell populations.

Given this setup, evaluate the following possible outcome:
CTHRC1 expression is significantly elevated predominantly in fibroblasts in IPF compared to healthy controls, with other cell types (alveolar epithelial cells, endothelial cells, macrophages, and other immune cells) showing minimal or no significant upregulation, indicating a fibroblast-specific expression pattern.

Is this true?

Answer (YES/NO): YES